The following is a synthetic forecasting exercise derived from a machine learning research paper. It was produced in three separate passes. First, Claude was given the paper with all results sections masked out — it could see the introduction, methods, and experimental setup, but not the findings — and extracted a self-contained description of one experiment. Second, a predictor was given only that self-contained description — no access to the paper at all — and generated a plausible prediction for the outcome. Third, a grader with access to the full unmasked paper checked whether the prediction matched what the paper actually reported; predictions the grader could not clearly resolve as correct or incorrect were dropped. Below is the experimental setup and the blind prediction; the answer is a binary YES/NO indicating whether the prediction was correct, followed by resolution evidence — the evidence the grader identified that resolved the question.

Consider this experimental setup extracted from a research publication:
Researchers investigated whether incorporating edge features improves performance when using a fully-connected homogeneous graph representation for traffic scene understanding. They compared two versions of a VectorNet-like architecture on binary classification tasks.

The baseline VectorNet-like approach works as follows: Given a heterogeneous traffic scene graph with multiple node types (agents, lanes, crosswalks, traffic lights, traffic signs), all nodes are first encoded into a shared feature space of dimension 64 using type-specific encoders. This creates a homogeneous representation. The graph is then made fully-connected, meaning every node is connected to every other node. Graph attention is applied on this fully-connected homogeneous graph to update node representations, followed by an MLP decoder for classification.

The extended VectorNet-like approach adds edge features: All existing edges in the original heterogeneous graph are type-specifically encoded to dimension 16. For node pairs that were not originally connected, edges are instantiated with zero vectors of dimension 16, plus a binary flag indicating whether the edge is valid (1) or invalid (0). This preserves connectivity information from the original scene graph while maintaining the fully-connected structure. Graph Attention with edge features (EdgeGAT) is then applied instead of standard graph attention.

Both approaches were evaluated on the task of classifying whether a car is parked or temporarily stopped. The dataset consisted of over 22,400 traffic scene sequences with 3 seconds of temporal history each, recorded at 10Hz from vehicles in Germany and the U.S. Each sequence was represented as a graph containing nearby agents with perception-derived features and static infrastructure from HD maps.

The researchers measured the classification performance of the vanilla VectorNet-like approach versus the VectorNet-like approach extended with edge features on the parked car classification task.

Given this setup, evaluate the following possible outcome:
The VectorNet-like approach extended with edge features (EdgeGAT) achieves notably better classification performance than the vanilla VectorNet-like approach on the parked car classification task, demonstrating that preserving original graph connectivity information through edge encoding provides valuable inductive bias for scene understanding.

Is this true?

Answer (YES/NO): YES